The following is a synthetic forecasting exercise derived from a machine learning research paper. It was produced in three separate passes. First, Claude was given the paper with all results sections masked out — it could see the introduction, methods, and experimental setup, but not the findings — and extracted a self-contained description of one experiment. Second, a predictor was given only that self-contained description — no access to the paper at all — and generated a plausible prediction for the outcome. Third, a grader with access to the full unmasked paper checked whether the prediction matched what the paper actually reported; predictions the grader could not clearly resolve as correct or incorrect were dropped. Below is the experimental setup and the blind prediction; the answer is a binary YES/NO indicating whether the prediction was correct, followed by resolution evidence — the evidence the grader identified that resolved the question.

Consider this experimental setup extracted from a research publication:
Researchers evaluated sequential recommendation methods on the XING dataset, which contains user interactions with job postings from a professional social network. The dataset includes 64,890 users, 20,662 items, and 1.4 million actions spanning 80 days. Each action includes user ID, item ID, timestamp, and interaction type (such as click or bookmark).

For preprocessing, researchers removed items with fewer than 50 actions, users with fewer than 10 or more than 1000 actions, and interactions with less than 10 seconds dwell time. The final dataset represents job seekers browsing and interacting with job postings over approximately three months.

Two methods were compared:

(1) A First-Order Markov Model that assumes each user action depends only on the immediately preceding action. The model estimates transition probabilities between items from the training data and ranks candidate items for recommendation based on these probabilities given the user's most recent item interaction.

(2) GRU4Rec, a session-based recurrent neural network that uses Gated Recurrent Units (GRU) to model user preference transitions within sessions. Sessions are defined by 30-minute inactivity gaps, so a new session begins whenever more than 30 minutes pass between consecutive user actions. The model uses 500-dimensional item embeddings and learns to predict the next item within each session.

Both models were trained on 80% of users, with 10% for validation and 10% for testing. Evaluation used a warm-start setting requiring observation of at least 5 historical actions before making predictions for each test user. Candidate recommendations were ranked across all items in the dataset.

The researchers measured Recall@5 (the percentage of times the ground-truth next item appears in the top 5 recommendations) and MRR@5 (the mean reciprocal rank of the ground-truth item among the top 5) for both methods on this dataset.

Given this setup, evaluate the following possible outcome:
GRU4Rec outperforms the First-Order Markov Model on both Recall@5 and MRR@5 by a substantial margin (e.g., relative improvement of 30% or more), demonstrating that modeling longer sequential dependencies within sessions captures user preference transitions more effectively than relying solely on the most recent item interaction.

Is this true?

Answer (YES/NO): NO